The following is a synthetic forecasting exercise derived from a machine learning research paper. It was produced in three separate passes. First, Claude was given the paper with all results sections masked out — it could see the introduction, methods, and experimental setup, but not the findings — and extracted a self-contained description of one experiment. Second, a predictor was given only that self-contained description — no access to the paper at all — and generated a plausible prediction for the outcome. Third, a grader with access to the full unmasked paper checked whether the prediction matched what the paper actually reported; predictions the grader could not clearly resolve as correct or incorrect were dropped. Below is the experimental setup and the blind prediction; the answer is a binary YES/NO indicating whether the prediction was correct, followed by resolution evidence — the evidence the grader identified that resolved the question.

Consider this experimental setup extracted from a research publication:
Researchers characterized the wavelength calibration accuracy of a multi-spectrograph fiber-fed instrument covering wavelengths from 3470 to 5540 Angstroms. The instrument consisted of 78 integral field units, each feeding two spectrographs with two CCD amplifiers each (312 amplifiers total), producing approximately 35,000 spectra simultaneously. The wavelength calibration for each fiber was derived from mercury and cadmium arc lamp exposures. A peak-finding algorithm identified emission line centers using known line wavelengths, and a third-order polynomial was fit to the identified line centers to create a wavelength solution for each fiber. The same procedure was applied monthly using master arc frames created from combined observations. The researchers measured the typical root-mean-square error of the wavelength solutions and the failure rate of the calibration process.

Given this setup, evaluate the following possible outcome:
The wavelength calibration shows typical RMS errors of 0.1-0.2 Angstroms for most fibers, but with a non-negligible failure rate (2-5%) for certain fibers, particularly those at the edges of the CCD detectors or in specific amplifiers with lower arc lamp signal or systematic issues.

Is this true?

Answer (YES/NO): NO